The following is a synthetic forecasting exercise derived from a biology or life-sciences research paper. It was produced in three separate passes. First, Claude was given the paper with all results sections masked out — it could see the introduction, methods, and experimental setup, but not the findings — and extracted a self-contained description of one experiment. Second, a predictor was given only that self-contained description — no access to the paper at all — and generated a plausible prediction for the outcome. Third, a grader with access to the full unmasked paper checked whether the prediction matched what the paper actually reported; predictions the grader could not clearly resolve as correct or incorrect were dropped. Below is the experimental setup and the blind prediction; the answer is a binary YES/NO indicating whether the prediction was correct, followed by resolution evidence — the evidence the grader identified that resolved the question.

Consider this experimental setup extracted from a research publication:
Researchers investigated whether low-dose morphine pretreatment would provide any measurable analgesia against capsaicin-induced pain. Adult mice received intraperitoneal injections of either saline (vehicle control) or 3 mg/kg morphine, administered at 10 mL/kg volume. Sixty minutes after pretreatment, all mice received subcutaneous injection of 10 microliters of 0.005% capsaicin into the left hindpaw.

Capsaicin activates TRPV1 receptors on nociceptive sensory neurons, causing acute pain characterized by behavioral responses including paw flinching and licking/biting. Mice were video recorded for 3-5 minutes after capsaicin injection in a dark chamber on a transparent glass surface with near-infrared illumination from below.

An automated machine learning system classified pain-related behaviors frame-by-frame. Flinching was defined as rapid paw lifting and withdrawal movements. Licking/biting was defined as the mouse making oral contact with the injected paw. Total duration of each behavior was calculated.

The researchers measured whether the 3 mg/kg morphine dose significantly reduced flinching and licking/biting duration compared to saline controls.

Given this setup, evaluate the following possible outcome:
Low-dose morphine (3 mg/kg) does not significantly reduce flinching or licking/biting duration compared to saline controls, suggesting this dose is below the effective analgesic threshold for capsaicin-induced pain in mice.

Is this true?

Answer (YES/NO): NO